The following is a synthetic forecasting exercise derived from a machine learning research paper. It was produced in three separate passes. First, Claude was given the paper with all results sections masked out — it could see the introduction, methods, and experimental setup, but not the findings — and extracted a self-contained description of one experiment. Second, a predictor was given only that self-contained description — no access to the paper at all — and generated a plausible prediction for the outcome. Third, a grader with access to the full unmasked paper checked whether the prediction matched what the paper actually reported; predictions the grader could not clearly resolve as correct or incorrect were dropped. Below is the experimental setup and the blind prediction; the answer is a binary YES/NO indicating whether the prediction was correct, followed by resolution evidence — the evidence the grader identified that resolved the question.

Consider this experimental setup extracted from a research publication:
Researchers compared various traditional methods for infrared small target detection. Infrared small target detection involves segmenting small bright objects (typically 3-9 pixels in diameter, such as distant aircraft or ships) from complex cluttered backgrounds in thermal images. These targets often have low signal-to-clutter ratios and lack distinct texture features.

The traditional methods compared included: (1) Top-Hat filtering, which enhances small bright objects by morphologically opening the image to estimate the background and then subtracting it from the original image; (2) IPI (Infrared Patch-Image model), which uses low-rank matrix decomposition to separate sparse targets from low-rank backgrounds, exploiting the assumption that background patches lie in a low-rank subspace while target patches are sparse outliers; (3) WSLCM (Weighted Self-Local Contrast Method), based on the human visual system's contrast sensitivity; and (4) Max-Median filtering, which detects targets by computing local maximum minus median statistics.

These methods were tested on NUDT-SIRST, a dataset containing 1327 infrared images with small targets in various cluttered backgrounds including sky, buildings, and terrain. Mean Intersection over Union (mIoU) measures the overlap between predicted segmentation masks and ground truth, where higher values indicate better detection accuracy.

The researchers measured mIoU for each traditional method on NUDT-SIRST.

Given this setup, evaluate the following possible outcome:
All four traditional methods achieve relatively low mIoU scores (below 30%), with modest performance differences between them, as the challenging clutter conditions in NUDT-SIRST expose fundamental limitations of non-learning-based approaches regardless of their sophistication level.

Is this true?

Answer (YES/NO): NO